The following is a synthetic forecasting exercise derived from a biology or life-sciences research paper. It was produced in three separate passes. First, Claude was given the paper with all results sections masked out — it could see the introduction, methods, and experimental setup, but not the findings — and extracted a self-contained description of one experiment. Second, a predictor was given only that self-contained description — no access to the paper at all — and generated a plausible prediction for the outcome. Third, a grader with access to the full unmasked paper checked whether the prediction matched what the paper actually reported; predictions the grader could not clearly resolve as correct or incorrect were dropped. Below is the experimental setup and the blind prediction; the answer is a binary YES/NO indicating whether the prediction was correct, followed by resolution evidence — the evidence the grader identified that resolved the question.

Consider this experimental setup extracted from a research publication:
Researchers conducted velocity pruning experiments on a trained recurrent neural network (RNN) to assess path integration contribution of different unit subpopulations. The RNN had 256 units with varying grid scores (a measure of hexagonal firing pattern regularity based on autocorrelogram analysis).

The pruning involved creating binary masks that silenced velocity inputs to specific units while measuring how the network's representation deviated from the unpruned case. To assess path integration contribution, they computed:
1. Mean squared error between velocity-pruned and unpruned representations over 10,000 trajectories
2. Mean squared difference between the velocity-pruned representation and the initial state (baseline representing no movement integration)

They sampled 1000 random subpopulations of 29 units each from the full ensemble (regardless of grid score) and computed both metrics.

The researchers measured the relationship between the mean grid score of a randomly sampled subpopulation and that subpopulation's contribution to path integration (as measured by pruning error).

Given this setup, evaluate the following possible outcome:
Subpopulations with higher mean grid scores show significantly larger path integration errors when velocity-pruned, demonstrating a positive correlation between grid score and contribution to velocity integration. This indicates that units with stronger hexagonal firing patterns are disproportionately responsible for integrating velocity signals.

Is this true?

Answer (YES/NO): NO